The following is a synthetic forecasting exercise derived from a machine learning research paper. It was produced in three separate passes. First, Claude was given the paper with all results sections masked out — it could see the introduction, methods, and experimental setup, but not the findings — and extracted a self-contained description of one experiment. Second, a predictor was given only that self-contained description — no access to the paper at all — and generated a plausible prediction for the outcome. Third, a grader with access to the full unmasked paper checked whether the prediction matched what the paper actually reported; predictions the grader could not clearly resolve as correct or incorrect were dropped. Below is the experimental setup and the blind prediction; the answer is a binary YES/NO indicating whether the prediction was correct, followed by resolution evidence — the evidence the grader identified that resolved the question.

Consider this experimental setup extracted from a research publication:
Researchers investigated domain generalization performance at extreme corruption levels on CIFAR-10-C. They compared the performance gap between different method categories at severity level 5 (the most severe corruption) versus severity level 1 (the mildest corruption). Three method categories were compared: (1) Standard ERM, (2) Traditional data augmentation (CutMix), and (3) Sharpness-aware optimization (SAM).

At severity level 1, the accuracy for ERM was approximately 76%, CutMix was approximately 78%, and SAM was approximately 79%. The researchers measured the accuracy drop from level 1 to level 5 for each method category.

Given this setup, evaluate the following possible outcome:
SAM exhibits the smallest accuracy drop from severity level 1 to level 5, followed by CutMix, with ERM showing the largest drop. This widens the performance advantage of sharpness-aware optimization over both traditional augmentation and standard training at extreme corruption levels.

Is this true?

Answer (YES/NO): NO